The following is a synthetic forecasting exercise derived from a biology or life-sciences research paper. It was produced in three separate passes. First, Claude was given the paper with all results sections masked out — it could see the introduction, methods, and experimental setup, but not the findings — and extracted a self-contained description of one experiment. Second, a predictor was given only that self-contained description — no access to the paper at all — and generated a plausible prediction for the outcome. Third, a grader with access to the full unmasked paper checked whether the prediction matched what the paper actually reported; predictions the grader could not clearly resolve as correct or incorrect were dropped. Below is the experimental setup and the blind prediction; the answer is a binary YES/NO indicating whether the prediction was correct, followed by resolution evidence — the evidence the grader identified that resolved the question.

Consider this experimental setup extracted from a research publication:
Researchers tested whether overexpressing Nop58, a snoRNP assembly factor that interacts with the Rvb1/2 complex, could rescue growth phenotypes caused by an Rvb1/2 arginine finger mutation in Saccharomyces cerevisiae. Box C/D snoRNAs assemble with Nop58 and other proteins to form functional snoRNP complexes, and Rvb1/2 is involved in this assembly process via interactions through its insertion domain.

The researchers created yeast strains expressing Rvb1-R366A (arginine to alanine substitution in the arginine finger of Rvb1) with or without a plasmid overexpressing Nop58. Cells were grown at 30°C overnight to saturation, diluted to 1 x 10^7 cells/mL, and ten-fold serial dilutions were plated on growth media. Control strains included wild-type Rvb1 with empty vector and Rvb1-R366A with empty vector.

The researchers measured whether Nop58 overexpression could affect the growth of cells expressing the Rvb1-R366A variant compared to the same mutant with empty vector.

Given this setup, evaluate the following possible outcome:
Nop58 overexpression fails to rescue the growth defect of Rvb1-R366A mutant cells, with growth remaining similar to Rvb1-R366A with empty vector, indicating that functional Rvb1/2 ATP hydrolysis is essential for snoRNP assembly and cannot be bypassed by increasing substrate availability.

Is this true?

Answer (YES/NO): YES